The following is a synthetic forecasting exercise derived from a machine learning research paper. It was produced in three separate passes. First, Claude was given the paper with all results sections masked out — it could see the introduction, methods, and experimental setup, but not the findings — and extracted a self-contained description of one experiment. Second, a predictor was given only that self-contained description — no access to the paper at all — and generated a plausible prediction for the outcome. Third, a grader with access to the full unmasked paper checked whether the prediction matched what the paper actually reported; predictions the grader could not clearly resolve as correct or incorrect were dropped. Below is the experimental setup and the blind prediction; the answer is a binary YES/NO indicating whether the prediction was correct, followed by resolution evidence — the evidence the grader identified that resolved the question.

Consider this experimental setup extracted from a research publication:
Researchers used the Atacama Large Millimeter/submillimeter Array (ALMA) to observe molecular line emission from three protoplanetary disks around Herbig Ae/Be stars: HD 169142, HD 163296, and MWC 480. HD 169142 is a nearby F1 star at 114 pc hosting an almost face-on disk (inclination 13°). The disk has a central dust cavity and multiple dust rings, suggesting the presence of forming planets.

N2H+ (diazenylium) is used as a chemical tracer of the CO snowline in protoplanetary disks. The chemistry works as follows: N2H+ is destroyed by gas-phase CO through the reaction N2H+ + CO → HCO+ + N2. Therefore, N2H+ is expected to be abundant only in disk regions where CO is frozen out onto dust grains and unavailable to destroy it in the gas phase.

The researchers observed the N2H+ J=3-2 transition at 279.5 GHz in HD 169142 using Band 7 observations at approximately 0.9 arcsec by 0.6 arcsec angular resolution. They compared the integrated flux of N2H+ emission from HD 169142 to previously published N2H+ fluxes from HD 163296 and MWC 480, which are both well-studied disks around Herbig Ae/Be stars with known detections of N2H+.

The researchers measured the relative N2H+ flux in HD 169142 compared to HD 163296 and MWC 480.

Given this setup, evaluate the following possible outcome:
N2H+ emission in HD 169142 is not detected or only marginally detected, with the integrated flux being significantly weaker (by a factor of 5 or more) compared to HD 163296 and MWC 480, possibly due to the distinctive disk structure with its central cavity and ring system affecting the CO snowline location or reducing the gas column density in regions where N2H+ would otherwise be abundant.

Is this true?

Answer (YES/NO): YES